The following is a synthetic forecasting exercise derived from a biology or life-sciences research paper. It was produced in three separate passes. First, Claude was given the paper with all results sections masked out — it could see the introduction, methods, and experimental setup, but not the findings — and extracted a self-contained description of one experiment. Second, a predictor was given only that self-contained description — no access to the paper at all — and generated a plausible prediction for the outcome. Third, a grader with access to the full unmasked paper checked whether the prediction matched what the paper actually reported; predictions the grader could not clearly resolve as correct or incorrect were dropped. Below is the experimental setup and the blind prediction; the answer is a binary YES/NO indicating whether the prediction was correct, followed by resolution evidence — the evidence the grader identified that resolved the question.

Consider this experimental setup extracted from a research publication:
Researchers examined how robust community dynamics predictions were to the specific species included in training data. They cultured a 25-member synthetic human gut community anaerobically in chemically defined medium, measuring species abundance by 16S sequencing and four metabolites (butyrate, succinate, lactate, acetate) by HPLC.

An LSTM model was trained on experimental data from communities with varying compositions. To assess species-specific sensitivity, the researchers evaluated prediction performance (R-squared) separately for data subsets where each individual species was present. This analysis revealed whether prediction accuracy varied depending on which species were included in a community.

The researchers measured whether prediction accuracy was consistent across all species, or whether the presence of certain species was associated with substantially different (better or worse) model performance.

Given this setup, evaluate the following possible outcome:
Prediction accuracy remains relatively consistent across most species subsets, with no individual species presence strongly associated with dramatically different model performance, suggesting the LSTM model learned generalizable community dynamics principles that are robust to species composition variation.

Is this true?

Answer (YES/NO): NO